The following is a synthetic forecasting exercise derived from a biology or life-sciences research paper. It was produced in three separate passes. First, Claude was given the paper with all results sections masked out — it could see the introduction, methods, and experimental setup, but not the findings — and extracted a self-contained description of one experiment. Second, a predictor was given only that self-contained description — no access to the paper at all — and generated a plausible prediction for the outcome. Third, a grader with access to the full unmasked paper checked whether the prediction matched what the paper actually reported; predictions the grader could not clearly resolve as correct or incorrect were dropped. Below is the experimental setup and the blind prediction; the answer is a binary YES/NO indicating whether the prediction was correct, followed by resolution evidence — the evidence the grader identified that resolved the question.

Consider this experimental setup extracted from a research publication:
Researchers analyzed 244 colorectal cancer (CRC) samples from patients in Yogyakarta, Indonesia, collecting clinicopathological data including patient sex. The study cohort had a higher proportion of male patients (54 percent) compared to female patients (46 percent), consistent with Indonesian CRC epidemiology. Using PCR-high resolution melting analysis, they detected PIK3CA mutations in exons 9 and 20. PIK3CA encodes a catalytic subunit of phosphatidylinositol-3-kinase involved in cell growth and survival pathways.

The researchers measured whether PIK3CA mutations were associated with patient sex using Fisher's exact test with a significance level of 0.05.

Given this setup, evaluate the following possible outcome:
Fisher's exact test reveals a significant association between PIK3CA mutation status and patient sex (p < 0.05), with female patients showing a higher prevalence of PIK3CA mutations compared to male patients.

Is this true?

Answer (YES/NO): YES